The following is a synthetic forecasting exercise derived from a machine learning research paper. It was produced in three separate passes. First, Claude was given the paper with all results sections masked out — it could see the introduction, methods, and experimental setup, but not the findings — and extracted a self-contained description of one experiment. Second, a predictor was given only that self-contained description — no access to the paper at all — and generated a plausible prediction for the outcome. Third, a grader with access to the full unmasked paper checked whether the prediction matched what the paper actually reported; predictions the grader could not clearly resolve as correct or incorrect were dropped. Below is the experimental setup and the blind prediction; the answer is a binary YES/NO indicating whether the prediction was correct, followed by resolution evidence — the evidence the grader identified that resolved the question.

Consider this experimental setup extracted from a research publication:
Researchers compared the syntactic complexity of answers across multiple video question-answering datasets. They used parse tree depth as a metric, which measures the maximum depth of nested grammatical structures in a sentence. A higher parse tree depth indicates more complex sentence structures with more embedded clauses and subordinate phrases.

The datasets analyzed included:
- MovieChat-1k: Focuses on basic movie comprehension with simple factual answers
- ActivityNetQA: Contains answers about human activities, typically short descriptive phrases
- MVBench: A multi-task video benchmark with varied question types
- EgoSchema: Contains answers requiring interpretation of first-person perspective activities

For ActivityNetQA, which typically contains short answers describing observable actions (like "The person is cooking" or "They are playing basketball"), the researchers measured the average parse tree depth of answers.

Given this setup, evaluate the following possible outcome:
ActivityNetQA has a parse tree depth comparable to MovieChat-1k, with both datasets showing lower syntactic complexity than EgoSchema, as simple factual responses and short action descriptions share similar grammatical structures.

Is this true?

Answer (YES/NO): NO